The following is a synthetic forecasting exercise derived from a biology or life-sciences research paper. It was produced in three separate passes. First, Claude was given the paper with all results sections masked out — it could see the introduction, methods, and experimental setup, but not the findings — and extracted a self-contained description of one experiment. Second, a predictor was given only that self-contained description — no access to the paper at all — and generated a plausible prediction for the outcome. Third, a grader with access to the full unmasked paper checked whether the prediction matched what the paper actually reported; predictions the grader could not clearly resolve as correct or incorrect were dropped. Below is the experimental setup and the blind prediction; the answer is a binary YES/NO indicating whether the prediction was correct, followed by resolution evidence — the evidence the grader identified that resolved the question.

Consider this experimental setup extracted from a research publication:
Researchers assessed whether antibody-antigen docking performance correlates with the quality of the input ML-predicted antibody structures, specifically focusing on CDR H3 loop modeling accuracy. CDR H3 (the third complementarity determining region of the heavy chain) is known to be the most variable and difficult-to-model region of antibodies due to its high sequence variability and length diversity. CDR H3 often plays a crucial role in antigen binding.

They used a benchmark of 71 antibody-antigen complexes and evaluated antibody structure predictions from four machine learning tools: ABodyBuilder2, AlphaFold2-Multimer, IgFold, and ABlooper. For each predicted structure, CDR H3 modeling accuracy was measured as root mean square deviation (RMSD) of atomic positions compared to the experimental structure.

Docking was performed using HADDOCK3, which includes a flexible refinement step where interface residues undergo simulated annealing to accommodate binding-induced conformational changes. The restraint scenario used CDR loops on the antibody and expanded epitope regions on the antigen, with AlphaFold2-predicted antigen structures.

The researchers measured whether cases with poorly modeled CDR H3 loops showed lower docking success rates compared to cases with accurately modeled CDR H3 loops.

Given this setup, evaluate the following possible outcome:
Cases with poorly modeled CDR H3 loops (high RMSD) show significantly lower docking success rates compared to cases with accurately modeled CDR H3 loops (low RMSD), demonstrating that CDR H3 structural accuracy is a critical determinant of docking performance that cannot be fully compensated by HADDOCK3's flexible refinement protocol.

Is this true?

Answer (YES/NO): YES